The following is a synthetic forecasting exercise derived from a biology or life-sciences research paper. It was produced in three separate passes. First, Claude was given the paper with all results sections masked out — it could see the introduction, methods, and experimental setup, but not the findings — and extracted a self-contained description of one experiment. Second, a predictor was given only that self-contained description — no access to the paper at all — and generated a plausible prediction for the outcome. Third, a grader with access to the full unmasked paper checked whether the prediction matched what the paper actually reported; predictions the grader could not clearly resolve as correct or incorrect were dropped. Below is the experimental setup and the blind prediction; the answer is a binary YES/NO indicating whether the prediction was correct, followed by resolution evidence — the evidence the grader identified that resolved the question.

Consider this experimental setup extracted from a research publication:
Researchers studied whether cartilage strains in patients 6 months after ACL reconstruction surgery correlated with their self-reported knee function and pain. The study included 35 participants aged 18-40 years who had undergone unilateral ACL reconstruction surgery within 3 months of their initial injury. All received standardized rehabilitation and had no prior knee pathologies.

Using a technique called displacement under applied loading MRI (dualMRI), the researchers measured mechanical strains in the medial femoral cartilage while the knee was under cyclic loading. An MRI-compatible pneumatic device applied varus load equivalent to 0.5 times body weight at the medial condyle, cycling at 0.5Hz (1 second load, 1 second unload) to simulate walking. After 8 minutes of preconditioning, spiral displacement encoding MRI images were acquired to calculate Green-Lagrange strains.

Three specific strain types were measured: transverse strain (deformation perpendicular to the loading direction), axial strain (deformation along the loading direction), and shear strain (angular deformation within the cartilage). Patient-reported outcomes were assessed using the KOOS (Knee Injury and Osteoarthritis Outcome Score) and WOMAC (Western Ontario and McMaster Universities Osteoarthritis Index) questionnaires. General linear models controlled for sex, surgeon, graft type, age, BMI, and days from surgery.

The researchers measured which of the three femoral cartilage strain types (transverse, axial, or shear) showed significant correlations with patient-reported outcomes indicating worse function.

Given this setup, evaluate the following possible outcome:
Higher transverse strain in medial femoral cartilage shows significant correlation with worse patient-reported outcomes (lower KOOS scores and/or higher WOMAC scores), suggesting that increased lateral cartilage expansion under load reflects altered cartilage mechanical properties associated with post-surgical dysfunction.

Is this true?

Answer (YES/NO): YES